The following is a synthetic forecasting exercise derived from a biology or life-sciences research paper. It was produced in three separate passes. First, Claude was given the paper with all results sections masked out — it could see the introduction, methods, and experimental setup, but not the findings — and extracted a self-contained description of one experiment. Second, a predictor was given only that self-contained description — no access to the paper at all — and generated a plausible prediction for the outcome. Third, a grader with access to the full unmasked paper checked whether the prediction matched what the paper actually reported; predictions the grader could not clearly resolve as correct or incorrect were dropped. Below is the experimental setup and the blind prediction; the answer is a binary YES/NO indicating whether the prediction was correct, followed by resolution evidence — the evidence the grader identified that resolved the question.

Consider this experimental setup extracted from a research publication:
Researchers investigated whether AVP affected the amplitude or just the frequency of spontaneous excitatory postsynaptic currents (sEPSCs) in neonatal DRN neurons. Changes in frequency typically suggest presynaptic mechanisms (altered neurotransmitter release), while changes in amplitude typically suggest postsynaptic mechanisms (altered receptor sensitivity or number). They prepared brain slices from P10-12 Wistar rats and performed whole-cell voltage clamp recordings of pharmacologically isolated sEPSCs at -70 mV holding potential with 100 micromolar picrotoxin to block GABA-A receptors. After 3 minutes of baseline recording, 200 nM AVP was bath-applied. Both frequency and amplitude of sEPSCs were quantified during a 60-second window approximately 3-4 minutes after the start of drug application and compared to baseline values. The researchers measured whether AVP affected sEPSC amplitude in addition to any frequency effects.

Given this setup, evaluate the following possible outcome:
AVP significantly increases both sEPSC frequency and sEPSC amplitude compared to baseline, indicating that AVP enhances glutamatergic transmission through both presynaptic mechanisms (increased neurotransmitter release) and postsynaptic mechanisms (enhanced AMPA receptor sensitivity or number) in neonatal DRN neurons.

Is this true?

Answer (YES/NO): NO